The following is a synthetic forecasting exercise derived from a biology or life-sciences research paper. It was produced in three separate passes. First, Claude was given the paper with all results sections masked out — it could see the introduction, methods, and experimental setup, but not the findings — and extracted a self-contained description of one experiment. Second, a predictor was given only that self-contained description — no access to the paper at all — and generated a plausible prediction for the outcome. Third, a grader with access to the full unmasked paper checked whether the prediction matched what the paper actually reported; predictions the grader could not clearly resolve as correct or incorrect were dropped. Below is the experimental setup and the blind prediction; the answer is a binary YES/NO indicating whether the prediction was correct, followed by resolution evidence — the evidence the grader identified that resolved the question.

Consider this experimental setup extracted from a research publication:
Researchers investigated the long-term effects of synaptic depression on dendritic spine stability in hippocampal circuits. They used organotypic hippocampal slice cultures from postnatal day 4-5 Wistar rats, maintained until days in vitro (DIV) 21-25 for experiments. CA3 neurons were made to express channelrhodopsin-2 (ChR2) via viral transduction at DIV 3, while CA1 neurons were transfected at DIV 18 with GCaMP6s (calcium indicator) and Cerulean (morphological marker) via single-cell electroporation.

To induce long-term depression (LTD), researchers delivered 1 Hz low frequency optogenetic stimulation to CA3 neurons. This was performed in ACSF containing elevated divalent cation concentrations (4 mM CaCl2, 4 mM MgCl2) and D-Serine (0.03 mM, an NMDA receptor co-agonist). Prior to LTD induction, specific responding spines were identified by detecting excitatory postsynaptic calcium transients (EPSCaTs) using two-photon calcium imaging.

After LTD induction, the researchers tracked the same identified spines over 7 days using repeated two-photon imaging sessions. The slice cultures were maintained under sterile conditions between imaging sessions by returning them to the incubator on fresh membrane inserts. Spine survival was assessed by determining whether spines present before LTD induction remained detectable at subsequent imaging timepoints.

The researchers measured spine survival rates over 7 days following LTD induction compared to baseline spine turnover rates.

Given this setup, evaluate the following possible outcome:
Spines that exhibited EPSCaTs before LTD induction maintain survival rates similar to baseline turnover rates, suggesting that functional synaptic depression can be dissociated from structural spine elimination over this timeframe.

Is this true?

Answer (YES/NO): NO